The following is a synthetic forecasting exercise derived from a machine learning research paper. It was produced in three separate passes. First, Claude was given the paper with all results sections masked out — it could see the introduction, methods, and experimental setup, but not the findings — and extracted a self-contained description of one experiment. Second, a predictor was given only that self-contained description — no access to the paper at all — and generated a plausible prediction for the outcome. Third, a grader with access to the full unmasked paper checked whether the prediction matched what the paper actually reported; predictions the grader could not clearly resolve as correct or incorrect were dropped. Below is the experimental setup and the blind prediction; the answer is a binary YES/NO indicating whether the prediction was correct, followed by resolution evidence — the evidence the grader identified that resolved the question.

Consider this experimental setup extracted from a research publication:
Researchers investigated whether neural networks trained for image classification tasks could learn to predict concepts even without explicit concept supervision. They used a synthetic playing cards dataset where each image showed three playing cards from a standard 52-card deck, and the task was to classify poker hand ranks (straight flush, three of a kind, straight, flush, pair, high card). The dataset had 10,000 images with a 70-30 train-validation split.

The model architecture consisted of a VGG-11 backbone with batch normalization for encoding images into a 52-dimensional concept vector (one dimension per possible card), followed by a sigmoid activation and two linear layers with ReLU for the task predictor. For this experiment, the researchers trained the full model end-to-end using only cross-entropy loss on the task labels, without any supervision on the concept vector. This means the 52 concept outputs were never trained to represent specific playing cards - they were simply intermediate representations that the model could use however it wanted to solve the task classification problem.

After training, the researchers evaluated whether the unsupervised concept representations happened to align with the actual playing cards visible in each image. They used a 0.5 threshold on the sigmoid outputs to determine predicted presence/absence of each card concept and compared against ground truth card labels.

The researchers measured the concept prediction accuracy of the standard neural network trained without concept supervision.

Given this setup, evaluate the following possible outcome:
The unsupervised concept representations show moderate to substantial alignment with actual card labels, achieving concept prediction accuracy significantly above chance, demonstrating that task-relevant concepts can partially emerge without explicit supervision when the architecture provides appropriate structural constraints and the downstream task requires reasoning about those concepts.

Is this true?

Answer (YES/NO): NO